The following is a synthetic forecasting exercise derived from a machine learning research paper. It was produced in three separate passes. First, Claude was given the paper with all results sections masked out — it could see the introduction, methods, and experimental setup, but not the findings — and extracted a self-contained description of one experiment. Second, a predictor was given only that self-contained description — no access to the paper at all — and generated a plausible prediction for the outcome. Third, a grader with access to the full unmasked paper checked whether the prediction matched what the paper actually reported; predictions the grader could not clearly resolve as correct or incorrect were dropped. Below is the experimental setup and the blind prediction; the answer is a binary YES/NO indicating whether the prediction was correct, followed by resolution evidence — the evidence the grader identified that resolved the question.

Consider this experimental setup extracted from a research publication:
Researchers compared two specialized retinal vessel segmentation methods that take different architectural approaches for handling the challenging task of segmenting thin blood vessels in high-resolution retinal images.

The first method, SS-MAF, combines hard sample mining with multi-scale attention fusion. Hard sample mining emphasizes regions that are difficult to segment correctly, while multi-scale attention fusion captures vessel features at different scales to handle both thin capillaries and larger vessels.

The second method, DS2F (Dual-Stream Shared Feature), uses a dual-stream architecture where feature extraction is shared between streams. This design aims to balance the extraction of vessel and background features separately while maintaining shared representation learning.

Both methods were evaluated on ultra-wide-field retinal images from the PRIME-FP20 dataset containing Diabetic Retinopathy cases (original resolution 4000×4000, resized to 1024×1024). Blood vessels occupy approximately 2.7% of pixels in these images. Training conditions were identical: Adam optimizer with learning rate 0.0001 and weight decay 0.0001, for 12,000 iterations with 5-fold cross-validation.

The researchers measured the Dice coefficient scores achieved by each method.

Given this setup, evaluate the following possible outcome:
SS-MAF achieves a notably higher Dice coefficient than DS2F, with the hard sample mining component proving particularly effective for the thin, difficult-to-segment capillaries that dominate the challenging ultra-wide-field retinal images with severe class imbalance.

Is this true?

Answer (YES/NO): NO